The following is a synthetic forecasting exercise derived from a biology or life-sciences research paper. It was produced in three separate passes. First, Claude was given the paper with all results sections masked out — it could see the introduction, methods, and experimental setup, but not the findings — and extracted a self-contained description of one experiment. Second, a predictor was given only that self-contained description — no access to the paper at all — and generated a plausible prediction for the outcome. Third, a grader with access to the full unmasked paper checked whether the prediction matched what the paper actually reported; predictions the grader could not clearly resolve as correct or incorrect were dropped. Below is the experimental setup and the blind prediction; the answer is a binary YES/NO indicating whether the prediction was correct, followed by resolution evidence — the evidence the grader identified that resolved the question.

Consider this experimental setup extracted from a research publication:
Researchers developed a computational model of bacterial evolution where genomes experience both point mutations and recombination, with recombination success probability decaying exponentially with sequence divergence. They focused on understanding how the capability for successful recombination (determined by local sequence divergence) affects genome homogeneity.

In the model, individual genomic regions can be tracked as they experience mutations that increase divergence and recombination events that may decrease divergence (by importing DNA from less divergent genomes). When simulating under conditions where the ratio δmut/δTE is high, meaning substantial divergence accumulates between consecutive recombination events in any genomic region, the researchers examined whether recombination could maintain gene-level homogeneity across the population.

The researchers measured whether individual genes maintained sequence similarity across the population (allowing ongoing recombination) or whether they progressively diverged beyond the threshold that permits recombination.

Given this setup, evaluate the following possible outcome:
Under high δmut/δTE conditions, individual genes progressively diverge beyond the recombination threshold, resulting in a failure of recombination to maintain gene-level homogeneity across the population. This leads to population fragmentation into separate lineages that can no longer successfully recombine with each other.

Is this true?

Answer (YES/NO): YES